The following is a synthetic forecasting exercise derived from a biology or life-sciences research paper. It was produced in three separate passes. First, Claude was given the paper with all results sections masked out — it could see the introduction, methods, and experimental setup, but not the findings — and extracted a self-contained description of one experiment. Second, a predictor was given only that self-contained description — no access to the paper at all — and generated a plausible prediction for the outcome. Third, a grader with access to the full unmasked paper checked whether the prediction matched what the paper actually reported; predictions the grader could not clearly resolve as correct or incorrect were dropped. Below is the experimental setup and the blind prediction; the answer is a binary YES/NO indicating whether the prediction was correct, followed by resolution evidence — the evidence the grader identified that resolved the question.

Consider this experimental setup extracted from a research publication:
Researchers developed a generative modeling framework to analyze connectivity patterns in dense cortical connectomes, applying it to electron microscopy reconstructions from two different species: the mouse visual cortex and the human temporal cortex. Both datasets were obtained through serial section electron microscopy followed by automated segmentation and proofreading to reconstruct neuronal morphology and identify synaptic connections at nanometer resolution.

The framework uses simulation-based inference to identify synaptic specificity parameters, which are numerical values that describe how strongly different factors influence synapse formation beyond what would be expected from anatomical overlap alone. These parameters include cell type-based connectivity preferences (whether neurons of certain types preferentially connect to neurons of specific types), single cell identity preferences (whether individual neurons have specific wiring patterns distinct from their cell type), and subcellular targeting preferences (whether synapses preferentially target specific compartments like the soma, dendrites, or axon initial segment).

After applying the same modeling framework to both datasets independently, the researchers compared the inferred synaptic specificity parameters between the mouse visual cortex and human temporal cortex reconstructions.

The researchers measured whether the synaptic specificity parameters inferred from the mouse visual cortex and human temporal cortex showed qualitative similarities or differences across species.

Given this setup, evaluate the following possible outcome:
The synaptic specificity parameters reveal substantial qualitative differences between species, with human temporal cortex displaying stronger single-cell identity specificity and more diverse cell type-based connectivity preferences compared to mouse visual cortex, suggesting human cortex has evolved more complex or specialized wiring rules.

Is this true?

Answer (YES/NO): NO